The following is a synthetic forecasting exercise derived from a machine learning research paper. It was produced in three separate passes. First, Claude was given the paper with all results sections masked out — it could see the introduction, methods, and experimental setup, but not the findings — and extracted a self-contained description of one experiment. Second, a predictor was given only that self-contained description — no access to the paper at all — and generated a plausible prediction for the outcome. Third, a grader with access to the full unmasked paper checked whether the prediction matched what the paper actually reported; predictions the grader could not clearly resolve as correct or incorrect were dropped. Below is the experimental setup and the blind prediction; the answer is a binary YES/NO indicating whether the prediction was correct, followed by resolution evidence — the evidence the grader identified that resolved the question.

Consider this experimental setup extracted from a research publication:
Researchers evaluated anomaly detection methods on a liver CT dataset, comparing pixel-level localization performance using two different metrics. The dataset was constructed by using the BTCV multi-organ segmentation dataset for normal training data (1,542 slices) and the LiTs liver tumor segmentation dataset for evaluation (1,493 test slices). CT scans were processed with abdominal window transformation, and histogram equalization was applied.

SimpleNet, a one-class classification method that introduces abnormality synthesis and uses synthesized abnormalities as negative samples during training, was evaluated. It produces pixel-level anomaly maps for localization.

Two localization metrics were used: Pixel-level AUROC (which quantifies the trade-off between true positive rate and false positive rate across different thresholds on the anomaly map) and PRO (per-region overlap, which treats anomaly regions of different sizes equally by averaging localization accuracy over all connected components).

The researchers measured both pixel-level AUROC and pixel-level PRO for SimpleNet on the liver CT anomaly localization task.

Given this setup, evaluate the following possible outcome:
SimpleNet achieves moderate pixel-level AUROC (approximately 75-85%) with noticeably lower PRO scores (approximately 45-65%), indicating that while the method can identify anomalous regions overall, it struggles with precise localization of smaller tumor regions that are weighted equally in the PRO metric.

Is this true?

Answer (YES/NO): NO